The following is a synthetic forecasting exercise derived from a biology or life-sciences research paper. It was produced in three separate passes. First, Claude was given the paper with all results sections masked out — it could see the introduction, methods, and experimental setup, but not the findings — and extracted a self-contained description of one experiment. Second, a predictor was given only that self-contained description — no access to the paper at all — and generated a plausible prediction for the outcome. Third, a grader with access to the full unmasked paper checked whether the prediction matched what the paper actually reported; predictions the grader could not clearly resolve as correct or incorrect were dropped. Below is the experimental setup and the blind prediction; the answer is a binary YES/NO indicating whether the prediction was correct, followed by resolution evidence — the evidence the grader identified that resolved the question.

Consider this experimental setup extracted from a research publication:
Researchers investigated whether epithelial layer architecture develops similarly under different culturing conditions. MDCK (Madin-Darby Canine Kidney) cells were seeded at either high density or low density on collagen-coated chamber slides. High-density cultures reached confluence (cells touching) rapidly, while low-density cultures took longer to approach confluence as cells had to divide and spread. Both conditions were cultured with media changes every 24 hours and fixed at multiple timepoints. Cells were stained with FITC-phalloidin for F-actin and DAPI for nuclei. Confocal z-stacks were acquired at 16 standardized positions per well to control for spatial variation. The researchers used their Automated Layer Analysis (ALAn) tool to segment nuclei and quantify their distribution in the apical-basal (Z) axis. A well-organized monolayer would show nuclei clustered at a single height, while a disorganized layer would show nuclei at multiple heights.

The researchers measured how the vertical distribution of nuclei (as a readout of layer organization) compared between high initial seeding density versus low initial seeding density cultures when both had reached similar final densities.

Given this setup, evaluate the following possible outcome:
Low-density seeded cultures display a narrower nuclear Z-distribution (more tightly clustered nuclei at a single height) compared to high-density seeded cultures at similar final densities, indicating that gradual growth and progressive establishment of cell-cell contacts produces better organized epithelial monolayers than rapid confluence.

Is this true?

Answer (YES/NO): NO